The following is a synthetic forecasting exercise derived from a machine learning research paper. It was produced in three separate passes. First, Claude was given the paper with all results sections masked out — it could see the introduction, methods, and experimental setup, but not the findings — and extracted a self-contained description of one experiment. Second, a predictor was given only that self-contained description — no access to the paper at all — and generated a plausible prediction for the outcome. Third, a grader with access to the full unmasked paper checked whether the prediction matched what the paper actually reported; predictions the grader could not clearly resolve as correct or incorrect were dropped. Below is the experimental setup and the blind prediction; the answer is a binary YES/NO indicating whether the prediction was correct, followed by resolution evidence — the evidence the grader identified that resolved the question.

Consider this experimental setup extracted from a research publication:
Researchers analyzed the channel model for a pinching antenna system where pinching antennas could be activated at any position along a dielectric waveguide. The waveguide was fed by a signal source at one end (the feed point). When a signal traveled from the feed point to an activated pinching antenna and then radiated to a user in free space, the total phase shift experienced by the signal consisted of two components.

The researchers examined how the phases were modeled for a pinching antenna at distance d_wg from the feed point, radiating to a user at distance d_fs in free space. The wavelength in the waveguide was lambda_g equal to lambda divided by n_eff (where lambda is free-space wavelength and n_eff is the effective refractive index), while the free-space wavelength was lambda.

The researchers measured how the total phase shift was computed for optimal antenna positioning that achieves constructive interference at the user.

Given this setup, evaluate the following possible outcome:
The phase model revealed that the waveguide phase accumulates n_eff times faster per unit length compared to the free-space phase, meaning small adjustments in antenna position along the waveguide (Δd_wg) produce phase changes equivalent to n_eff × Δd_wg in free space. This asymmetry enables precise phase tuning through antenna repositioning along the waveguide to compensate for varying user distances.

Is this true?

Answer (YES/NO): YES